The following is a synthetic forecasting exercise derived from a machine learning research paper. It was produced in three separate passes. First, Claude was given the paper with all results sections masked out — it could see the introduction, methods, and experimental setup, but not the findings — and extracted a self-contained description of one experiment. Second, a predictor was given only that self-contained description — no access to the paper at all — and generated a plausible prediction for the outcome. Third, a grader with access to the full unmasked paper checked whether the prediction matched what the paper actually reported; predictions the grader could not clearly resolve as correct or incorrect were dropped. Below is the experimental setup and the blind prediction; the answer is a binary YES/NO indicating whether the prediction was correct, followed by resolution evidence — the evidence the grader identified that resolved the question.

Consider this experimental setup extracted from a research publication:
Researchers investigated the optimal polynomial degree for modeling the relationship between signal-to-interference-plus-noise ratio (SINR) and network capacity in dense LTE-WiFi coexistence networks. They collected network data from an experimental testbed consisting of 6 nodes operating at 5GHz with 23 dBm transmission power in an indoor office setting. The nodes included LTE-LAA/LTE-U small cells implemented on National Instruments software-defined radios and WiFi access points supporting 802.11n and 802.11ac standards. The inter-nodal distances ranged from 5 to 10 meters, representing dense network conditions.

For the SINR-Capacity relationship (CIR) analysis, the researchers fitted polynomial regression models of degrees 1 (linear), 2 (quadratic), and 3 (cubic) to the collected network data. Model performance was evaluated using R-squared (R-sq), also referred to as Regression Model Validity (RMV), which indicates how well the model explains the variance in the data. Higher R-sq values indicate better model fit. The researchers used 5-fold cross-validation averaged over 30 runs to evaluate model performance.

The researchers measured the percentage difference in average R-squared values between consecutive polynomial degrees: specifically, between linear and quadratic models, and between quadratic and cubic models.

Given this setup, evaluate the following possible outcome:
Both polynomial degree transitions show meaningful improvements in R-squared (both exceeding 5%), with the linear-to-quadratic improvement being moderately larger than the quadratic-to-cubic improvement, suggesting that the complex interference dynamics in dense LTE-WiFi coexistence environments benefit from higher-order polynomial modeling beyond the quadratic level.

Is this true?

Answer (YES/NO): NO